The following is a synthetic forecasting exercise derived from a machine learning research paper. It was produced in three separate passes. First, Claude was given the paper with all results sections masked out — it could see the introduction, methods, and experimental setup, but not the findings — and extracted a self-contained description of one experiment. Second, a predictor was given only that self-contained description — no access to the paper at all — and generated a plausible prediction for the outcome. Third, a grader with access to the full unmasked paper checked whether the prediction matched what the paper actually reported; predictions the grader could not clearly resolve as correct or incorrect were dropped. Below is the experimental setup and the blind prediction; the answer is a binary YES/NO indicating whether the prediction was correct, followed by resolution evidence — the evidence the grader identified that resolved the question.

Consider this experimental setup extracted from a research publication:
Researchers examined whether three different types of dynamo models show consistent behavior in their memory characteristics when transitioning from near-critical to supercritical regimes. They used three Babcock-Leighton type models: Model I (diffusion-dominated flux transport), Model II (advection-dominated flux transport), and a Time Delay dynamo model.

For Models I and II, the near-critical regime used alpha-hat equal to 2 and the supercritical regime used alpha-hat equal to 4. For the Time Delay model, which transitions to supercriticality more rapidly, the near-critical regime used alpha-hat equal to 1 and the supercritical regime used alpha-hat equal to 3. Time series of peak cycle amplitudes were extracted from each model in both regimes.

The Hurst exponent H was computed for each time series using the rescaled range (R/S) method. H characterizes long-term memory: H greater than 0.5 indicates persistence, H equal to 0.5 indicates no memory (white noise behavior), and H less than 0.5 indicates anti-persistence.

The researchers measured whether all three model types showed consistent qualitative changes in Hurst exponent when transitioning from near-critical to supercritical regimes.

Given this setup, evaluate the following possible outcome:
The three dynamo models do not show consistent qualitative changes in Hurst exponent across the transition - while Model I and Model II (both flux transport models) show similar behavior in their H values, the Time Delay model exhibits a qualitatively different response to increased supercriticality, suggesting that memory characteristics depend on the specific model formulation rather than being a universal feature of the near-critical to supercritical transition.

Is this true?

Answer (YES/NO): NO